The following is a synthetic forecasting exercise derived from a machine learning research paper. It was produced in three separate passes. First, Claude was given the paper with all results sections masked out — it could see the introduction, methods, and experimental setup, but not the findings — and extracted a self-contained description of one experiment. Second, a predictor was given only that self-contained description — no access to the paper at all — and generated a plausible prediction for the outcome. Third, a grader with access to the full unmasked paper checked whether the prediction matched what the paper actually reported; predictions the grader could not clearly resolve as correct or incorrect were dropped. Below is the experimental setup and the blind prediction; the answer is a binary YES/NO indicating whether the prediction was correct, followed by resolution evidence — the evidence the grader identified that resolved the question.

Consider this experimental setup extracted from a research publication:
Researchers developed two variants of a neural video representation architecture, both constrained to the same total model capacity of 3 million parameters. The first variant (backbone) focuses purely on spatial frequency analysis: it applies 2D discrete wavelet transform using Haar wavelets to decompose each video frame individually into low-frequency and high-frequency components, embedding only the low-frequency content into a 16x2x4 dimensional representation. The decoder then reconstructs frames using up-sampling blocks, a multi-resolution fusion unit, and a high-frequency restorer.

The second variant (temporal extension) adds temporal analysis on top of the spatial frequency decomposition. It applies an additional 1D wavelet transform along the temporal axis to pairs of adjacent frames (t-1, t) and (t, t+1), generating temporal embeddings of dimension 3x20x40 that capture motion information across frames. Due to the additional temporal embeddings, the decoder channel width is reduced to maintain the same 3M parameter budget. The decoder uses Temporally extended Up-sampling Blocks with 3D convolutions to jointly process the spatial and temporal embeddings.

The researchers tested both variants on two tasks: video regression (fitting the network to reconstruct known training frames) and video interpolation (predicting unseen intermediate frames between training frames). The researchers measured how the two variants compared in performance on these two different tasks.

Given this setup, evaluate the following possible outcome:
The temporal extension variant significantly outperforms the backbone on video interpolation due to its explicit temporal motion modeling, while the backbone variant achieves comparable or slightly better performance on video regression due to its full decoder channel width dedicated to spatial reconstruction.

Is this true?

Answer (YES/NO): YES